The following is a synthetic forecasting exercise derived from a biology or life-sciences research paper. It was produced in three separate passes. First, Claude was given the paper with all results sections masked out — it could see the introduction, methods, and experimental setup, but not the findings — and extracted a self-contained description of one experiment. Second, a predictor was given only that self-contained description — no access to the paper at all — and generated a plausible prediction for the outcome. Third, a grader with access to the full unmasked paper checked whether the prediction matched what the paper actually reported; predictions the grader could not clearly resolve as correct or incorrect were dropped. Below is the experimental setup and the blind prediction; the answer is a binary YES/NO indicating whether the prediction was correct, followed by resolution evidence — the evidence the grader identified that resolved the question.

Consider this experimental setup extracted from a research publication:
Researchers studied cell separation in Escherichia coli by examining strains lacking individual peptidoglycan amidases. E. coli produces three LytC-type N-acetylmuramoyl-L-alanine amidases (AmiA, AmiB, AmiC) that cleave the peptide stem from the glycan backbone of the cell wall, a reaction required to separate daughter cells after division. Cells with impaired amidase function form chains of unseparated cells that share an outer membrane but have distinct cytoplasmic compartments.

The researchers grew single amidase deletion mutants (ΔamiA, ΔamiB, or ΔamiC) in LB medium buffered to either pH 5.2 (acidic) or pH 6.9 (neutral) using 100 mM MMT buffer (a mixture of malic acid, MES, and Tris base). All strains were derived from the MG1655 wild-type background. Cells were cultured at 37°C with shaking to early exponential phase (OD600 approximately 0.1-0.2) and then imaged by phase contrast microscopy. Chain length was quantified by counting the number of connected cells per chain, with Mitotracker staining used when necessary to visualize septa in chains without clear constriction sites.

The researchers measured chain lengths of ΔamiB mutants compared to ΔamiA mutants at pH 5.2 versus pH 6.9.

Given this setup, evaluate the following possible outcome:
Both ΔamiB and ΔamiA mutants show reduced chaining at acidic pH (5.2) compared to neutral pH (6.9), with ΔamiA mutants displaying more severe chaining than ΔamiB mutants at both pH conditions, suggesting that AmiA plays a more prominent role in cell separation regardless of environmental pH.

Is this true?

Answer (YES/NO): NO